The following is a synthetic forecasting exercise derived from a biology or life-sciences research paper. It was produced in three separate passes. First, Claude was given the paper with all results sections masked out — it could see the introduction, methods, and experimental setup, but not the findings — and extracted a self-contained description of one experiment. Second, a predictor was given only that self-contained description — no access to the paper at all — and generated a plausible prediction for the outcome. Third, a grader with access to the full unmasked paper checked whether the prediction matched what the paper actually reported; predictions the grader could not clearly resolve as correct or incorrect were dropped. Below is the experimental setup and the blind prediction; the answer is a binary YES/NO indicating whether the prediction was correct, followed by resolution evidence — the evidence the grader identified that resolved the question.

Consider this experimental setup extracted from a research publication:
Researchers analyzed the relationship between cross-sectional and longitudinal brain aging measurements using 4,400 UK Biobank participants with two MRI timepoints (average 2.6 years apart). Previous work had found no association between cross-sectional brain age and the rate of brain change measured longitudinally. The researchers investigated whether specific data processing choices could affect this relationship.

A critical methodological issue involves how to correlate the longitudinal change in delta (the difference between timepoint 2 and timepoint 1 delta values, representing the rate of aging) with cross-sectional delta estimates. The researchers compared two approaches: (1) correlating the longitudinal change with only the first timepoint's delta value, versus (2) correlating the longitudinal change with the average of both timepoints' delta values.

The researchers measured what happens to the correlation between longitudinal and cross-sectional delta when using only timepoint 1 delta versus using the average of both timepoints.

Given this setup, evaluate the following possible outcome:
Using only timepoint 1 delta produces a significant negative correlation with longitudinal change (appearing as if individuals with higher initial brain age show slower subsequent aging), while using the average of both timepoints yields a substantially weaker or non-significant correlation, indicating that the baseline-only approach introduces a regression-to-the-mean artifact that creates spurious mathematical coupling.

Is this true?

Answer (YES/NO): NO